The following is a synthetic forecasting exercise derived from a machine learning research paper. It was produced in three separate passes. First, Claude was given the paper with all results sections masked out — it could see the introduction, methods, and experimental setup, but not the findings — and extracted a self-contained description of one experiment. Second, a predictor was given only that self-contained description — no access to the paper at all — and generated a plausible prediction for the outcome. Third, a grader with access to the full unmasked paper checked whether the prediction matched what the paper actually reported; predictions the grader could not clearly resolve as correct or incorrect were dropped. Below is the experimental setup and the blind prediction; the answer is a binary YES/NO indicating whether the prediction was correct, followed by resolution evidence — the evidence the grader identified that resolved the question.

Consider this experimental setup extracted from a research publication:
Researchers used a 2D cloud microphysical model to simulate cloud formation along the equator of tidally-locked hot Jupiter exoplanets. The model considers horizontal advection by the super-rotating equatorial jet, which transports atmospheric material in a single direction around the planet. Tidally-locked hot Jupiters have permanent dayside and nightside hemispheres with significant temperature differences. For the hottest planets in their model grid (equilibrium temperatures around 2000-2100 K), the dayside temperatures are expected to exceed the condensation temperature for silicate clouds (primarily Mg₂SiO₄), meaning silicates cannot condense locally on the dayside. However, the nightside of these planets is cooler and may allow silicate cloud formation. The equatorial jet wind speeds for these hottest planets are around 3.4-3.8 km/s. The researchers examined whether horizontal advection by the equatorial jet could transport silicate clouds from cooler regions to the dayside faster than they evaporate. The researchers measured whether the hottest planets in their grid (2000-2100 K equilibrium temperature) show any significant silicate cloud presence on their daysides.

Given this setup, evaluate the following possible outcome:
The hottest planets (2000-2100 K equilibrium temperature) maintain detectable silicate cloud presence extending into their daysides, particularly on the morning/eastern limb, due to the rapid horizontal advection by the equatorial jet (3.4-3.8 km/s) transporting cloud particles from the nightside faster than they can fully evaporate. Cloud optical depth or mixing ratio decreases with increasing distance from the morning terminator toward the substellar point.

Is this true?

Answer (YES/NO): NO